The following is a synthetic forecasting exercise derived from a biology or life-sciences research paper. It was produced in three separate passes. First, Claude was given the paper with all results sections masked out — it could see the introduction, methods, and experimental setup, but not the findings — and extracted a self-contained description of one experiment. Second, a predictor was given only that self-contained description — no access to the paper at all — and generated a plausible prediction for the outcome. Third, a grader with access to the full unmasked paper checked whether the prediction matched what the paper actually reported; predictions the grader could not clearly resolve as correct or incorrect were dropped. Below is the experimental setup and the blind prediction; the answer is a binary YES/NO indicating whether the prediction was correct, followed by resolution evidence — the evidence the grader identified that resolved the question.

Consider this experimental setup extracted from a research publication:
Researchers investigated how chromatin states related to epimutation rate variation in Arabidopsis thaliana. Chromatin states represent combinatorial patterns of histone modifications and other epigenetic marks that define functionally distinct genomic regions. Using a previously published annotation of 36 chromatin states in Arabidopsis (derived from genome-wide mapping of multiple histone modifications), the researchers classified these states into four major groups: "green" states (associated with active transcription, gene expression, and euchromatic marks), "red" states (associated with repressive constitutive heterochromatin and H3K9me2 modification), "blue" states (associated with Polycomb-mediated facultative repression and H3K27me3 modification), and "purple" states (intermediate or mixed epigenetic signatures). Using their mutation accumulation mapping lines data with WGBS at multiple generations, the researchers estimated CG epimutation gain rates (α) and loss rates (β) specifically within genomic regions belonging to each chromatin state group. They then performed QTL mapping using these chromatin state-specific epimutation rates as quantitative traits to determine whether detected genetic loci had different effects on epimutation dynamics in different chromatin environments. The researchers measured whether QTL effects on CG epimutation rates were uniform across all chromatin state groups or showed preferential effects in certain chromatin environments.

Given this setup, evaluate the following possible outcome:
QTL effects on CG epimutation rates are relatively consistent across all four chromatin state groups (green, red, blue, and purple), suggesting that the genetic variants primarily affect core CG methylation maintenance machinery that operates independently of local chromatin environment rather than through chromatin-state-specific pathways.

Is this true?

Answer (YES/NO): NO